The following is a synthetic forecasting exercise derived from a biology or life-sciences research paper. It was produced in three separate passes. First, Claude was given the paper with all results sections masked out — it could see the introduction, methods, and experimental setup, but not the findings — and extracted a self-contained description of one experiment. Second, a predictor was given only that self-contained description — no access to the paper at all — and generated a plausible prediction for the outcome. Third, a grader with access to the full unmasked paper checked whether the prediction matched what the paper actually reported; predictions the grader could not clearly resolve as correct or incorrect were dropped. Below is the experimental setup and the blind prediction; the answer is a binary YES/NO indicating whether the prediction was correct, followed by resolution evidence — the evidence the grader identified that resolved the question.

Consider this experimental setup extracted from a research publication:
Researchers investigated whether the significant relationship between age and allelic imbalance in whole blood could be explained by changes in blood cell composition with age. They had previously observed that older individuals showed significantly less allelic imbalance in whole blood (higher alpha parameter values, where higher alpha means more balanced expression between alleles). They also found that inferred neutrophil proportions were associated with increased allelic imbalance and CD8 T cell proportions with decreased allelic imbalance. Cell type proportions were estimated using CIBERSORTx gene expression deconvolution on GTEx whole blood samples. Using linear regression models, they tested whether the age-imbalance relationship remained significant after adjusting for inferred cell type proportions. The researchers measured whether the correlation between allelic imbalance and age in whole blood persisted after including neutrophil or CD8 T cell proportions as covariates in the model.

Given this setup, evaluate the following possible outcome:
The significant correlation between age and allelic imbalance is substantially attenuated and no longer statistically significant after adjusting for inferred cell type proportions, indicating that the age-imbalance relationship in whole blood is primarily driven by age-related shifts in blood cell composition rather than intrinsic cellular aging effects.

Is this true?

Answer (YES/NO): YES